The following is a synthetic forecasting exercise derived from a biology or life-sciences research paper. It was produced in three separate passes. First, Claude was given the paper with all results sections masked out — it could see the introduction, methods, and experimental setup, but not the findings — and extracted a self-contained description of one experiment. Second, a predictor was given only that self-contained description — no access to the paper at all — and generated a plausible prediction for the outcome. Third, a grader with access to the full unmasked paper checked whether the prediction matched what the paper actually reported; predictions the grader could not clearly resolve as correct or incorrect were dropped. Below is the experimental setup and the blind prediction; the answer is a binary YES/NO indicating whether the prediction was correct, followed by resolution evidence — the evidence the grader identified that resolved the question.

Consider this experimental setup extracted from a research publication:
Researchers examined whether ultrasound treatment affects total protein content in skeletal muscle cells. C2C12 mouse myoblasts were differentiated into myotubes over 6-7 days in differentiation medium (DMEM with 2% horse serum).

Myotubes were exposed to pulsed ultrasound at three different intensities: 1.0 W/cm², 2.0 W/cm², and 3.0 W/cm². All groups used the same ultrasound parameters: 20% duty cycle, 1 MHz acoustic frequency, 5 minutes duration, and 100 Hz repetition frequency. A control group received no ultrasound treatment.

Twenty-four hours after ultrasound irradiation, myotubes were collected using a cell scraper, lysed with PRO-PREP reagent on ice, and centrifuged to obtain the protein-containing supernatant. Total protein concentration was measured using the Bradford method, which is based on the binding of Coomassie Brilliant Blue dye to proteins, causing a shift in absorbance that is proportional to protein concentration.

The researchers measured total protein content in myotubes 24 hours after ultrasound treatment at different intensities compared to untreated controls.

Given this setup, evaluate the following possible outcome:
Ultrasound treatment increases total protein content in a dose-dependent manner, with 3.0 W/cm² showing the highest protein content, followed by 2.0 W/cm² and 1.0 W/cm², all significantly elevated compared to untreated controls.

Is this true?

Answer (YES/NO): NO